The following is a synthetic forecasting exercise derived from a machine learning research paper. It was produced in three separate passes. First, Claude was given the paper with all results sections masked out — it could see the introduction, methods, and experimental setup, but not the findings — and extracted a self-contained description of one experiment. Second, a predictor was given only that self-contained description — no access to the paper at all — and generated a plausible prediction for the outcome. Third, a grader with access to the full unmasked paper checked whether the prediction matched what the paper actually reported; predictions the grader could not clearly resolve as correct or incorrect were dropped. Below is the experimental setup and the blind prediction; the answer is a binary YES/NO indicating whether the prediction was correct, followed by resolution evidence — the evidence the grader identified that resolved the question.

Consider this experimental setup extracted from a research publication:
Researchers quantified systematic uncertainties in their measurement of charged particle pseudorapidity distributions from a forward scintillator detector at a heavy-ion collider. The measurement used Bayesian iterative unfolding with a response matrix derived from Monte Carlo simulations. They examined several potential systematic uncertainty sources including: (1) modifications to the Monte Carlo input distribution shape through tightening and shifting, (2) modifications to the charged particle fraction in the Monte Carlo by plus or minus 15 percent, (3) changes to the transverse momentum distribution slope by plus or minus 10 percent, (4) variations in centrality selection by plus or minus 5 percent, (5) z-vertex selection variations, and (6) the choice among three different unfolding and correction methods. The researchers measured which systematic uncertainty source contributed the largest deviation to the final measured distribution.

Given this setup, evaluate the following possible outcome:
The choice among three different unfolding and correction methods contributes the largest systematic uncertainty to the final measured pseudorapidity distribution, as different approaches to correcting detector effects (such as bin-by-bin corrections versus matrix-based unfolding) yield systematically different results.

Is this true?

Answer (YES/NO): YES